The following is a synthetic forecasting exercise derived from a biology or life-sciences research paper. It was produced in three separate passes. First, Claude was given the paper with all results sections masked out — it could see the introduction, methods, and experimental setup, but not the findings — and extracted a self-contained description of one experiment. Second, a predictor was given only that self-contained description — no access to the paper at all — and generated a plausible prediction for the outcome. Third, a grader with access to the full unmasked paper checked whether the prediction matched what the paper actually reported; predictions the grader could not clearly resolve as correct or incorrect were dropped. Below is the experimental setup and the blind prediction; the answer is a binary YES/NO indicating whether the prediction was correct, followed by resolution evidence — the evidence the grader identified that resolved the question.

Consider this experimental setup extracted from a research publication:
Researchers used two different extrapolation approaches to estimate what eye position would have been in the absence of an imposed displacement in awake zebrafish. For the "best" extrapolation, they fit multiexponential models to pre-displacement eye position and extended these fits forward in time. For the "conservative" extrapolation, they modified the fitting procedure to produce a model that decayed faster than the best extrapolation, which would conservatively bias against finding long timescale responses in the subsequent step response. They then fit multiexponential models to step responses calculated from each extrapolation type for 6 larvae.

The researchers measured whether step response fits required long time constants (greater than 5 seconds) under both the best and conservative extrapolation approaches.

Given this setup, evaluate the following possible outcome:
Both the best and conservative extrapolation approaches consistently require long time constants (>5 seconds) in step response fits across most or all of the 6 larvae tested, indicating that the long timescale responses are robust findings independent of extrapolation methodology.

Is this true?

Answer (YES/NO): YES